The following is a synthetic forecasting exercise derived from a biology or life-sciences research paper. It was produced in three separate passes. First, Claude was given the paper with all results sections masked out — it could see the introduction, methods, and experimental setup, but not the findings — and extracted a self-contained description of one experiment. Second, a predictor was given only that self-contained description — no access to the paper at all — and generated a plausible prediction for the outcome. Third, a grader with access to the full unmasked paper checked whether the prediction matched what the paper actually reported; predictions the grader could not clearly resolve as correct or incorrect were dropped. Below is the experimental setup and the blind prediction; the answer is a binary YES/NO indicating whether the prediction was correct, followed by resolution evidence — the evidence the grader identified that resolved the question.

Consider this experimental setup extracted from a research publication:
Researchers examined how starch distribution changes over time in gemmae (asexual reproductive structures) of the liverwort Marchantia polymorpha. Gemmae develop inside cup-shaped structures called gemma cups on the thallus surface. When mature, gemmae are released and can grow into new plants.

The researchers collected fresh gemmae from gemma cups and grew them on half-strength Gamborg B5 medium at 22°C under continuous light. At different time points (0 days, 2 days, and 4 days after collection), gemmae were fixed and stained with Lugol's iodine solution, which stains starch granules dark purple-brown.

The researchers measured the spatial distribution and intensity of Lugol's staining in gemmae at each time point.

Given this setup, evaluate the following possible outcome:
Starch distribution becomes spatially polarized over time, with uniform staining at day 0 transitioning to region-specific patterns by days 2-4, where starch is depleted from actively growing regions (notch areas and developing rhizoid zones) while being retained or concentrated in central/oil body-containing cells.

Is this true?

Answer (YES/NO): NO